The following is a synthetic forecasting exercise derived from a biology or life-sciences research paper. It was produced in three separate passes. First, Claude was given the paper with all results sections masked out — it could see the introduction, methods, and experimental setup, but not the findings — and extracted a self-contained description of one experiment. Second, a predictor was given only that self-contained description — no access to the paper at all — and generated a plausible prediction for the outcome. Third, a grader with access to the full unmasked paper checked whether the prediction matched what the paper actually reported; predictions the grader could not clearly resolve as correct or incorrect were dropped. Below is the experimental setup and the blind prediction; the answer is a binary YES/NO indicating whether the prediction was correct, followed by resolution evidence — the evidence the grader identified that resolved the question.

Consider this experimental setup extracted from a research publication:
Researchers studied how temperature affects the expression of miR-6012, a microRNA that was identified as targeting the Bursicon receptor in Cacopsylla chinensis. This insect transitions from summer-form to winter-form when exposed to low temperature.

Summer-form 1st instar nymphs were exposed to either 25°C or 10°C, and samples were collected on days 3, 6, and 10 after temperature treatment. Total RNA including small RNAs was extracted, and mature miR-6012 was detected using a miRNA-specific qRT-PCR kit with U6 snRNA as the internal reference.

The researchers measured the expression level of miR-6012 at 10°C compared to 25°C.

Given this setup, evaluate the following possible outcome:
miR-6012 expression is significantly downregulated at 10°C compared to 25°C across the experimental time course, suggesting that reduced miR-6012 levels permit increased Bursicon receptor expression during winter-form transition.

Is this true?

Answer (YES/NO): YES